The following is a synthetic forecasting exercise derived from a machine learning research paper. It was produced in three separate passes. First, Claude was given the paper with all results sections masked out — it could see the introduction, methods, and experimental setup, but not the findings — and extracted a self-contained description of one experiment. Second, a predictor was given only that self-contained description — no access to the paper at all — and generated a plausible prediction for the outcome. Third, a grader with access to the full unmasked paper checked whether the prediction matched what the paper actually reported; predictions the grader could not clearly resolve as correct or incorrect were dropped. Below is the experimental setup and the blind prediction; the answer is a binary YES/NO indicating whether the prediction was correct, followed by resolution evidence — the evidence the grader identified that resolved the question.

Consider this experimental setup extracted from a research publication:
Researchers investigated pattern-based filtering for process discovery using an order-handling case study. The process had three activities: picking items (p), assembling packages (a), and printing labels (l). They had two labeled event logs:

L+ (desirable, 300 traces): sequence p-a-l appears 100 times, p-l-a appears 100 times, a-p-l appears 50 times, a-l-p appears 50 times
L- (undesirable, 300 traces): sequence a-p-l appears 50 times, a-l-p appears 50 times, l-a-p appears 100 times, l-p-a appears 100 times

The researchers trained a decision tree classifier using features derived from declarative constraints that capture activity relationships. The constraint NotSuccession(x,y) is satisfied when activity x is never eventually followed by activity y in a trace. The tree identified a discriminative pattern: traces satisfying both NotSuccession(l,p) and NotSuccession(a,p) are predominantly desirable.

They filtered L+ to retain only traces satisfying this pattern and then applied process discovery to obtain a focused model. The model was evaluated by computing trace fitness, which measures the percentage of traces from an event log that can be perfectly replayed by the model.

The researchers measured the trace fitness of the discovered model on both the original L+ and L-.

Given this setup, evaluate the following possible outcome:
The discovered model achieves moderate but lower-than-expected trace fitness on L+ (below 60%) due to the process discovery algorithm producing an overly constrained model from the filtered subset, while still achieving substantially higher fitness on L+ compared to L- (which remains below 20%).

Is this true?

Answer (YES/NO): NO